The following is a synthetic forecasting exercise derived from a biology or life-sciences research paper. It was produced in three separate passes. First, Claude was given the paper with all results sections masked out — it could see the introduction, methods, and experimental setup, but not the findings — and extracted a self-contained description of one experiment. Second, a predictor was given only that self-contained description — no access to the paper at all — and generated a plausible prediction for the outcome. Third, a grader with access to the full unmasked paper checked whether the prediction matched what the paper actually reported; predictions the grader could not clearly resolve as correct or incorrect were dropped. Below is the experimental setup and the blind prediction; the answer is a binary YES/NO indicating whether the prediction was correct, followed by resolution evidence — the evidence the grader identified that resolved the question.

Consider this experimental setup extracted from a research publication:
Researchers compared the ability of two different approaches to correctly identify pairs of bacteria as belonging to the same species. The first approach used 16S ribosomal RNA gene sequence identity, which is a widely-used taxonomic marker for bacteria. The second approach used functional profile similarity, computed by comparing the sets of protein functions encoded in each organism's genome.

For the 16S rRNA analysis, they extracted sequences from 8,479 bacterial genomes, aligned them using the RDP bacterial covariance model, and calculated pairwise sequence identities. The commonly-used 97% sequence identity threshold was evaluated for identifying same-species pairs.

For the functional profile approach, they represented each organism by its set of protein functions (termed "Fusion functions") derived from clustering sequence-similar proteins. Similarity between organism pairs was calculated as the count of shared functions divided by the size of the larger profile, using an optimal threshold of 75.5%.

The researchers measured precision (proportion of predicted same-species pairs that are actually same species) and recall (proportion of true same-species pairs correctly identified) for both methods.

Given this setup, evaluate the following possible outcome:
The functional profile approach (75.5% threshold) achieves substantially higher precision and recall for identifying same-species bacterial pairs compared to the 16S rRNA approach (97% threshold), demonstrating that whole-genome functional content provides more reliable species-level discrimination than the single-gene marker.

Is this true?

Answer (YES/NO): NO